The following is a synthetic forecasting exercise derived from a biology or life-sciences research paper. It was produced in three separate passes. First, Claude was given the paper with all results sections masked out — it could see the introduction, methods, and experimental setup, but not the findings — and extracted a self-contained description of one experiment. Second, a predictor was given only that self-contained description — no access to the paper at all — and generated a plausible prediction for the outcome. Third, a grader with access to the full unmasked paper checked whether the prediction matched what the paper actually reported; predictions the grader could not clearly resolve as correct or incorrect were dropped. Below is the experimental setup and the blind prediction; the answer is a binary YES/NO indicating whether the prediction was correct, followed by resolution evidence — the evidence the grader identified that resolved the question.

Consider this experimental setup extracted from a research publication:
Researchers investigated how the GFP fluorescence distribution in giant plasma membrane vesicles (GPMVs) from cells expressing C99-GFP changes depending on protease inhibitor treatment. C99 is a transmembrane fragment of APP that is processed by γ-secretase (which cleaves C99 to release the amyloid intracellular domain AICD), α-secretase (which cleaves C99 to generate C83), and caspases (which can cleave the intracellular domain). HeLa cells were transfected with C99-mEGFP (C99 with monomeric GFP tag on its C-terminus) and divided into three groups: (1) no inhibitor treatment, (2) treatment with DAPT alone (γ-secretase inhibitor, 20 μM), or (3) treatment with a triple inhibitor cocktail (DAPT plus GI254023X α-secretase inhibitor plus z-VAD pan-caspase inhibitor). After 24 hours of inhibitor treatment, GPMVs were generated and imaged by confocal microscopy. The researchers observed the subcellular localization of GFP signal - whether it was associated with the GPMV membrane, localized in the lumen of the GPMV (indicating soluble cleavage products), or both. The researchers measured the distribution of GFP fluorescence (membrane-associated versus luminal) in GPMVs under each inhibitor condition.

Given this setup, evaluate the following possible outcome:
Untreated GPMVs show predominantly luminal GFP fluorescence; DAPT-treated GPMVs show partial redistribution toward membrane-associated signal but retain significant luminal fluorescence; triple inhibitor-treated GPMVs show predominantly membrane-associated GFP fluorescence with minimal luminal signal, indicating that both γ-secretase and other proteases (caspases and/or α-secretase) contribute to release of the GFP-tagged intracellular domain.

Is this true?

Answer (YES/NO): NO